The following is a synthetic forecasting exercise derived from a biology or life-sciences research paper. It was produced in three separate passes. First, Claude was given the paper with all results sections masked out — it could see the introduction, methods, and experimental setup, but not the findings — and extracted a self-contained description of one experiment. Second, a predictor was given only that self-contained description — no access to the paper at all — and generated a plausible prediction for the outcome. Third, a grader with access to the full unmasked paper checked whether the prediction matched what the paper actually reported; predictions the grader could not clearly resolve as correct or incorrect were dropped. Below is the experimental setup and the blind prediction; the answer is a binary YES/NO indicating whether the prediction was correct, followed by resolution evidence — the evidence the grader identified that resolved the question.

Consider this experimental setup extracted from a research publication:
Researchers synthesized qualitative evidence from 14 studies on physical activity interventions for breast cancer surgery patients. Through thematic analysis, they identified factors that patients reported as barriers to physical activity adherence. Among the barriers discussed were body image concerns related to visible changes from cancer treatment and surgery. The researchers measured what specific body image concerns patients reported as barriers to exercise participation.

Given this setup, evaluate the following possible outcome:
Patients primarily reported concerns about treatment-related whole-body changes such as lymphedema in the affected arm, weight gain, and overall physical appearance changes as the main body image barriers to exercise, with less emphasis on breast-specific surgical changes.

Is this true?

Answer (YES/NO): NO